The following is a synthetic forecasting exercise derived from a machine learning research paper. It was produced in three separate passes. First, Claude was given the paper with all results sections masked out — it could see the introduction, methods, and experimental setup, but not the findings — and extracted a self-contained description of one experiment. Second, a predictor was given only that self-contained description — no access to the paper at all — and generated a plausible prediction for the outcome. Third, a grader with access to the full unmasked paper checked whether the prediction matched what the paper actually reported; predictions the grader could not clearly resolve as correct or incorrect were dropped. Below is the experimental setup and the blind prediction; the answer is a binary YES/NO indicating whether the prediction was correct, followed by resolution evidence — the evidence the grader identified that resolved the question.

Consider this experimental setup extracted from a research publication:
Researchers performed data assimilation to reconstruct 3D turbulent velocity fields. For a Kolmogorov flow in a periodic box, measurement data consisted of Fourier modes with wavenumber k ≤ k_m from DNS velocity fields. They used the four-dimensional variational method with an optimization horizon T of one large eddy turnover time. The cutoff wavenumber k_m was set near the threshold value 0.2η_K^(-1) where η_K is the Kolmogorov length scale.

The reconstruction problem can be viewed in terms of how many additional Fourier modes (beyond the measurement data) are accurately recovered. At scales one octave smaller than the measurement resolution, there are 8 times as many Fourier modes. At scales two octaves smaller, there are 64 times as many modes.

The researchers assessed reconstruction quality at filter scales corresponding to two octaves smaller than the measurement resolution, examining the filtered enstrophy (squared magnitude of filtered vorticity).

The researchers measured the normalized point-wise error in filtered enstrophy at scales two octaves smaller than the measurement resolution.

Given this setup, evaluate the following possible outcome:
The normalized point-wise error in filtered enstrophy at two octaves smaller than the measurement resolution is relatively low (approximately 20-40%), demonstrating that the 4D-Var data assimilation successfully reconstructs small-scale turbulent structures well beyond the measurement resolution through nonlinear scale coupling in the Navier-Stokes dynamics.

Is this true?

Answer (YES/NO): YES